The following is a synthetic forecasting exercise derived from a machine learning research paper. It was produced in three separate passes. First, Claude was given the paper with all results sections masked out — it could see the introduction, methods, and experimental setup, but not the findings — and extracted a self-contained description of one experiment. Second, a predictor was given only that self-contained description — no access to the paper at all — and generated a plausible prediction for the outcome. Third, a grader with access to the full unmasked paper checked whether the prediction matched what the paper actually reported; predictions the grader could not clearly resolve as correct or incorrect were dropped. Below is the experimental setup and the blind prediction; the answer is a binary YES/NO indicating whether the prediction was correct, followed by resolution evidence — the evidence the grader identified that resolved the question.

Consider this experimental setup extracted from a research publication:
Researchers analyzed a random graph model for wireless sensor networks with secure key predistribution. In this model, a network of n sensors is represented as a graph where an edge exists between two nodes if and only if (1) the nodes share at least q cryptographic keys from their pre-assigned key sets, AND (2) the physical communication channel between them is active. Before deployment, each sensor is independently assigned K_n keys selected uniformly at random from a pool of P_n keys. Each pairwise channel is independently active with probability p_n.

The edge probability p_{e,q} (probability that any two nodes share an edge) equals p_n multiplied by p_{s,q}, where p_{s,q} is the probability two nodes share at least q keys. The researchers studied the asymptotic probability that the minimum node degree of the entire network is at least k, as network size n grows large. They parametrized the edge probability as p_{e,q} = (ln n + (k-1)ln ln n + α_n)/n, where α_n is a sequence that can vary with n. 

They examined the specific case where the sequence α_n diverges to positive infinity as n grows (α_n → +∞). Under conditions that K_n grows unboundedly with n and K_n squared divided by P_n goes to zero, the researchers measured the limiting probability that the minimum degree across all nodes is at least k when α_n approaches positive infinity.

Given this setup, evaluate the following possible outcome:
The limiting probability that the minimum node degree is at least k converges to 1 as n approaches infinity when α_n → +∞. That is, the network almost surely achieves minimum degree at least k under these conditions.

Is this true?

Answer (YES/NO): YES